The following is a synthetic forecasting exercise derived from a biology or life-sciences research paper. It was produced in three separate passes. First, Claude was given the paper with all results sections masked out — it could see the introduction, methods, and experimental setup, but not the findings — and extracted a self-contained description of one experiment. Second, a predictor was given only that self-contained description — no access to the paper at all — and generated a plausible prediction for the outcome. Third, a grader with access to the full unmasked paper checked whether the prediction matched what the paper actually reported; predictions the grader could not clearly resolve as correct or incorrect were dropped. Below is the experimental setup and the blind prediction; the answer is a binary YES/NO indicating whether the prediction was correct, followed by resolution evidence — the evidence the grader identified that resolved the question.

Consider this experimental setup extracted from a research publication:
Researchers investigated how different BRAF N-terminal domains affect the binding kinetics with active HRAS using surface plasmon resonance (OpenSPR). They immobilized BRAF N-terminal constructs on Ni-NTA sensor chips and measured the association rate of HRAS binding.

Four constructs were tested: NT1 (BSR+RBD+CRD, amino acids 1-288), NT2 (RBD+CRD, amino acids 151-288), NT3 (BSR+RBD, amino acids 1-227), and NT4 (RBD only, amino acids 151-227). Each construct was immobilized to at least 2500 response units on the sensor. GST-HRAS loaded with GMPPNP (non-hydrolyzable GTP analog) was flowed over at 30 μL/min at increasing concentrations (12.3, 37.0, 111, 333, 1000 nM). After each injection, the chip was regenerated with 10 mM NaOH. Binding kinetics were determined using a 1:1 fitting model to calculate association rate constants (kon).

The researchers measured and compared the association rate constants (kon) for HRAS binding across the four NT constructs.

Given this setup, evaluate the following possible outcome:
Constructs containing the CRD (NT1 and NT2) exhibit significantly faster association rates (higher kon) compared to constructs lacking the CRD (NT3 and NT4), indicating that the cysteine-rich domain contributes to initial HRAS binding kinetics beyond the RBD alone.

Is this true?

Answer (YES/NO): NO